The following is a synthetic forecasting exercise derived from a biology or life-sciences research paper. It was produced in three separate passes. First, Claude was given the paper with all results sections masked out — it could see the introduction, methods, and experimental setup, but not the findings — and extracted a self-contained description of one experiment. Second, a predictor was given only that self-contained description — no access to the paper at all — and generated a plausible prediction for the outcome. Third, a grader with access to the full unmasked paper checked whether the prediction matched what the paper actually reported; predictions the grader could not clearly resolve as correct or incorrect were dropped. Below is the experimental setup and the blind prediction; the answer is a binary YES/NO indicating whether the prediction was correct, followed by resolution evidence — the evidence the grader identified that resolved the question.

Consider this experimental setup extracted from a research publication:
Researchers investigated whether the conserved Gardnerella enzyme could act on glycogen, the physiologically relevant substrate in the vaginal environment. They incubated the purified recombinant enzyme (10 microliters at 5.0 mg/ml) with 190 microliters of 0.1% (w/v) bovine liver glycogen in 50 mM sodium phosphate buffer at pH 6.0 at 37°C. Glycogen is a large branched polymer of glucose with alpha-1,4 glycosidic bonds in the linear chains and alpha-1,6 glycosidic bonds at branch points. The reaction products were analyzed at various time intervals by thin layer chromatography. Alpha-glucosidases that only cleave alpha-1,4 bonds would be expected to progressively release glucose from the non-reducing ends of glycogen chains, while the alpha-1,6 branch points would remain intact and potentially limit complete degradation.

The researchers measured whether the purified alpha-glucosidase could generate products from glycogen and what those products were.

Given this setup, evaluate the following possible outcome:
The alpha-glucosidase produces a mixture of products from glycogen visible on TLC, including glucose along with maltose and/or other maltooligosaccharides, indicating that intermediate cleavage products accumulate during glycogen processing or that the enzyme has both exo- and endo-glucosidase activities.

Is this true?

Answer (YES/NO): NO